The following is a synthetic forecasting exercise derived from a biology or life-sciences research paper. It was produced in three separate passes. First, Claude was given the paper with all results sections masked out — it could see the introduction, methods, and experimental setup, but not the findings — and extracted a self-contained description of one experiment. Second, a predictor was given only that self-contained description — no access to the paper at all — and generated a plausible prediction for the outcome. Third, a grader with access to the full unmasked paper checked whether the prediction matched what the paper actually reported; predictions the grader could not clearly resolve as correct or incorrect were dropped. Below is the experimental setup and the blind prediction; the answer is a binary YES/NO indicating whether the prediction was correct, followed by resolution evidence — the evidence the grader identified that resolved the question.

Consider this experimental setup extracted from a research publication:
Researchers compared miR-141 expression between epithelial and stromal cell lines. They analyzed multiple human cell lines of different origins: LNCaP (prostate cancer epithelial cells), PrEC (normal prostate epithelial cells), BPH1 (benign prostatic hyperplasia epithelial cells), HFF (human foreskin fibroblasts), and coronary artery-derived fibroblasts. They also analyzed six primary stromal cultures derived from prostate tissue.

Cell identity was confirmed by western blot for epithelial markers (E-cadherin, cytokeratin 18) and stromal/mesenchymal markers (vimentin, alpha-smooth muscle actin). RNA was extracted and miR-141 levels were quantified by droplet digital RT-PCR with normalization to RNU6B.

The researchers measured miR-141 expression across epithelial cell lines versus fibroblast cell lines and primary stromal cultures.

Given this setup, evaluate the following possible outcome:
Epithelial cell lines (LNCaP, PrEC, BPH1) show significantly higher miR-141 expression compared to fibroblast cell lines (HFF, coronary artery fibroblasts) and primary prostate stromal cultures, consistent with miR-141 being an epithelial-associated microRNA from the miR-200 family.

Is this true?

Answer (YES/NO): YES